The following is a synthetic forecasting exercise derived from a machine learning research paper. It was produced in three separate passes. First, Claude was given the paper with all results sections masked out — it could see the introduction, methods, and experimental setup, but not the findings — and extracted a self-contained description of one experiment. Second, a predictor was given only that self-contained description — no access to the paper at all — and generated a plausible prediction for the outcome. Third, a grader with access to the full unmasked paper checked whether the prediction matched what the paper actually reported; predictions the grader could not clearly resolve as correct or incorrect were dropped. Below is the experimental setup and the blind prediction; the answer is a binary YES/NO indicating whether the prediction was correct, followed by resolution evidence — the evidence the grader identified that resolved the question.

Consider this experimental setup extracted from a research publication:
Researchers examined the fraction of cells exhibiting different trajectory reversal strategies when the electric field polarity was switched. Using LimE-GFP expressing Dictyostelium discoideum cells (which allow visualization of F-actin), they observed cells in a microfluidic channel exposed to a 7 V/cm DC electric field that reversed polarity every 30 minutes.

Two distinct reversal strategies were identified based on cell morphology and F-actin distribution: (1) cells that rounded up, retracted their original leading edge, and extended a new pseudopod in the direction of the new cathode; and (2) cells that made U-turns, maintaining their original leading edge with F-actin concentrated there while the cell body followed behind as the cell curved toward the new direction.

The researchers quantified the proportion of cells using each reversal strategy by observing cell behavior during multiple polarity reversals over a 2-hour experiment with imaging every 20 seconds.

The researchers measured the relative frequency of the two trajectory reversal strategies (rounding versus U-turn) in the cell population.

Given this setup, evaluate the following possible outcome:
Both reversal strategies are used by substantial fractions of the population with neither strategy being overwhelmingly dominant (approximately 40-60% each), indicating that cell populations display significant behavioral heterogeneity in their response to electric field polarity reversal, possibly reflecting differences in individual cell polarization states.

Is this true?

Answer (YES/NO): NO